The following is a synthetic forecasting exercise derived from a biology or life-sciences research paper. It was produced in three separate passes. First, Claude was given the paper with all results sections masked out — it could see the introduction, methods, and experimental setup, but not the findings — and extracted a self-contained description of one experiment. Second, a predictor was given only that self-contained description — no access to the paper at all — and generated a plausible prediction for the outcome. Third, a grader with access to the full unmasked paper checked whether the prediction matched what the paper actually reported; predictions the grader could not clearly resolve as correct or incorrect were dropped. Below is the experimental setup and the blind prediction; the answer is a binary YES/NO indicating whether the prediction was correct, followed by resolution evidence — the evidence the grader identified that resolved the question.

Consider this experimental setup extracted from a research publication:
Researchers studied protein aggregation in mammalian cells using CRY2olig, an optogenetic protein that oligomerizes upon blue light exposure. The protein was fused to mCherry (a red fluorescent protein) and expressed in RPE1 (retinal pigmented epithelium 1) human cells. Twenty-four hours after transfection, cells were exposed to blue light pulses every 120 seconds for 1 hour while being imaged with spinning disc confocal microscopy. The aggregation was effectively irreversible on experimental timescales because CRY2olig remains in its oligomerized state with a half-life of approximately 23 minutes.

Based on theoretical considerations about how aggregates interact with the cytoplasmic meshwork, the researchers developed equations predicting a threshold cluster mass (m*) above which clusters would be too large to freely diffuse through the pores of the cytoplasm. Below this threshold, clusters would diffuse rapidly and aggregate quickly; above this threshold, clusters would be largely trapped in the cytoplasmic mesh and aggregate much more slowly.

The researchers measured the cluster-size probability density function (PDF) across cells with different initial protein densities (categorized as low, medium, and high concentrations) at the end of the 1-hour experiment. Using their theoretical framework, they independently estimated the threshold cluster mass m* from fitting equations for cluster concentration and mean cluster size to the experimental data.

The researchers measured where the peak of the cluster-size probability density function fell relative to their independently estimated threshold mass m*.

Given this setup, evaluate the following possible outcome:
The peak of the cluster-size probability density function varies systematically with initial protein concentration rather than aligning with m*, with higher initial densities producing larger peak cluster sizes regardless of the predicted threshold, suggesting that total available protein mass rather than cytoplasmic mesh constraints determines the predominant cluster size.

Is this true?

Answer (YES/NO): NO